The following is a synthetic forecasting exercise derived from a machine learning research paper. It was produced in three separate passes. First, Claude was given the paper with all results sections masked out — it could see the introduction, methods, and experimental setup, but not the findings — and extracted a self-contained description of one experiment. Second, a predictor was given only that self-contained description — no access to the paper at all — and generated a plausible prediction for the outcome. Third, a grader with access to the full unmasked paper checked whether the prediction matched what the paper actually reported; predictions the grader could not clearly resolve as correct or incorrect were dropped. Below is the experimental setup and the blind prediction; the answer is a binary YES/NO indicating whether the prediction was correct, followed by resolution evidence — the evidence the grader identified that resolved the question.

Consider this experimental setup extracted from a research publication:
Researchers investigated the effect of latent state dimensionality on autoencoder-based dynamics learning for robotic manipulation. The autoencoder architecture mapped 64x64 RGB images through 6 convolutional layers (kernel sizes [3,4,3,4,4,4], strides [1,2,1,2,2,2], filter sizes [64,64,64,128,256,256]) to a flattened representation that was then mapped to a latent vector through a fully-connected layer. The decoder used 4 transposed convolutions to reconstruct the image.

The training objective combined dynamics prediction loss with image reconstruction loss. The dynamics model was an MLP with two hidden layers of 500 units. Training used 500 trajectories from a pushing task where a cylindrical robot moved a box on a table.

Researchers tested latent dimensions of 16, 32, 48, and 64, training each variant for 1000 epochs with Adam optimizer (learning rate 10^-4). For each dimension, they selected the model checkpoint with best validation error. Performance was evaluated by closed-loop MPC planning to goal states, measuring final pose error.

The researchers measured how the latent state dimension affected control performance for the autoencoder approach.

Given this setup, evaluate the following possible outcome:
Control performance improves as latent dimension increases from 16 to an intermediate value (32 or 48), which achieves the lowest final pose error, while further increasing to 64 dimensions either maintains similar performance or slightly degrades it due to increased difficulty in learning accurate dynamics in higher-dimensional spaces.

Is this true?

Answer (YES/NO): NO